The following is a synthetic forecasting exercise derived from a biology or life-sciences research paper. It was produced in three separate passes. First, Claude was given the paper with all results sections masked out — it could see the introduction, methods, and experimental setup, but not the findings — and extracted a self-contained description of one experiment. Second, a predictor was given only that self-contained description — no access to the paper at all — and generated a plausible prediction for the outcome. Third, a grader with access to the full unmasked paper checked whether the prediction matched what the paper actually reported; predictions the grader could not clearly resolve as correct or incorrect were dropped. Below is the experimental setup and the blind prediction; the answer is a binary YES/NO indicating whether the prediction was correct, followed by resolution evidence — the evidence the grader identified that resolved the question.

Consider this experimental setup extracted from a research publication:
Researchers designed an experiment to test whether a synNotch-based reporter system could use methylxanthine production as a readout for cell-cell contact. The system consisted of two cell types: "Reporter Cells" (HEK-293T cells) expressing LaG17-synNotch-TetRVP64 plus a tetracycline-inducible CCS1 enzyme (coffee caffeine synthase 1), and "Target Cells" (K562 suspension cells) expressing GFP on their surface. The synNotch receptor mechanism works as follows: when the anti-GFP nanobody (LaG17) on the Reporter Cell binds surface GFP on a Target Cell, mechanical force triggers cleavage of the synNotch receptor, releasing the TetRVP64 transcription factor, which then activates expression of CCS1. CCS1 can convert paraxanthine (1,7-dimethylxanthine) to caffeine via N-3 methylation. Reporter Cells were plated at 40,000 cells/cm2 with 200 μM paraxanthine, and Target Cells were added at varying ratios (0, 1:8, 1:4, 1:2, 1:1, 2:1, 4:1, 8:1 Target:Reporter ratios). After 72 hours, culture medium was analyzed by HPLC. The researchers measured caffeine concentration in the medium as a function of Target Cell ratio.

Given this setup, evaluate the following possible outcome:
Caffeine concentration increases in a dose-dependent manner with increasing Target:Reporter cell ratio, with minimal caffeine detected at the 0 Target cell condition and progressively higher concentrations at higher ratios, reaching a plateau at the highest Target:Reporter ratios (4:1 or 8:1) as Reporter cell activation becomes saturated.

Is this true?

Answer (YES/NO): NO